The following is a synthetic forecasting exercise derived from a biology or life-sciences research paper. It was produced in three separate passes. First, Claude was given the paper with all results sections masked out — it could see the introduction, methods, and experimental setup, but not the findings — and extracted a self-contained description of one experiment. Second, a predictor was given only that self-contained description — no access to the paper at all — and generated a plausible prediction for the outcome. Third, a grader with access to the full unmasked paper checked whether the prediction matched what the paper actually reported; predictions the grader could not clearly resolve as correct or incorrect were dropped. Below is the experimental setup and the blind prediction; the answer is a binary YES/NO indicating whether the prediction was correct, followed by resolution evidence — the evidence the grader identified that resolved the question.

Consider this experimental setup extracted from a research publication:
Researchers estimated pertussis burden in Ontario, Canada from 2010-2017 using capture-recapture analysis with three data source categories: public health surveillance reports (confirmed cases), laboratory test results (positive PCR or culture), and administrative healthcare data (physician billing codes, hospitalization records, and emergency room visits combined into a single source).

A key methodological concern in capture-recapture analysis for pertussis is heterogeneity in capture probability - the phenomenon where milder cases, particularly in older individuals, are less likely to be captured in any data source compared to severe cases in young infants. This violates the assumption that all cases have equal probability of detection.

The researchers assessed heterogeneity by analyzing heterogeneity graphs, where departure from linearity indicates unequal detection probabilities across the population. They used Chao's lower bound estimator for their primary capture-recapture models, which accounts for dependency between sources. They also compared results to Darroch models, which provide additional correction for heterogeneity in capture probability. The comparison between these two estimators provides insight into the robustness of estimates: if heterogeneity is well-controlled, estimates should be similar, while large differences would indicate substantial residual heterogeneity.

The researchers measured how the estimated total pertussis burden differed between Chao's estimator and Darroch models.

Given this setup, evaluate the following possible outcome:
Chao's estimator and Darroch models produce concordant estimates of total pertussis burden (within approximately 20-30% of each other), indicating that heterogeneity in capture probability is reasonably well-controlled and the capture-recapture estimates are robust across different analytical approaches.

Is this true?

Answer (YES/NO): YES